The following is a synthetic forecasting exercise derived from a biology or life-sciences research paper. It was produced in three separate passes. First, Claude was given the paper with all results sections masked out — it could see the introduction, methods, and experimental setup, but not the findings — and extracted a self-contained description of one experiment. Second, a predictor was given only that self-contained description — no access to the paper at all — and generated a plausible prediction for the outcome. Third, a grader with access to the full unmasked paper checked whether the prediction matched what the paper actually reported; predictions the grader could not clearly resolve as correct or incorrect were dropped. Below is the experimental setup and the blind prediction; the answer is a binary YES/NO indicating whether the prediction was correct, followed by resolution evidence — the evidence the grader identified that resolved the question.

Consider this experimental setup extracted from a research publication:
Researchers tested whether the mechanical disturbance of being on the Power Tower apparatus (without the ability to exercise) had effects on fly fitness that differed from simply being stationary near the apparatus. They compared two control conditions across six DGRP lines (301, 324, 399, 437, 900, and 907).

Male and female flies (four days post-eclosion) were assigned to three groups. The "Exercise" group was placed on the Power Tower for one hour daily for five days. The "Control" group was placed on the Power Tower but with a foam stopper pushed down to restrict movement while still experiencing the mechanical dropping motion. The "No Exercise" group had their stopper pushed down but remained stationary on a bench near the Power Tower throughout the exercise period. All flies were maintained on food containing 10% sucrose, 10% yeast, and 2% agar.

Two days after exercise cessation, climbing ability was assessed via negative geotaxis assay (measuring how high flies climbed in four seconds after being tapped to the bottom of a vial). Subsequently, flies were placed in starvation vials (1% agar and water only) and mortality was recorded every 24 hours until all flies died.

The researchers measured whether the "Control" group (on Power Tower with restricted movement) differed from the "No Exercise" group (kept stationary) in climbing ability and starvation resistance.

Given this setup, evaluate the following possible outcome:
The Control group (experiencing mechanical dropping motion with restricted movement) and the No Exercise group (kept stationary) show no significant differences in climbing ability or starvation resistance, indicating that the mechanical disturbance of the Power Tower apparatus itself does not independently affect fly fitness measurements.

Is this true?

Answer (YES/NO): NO